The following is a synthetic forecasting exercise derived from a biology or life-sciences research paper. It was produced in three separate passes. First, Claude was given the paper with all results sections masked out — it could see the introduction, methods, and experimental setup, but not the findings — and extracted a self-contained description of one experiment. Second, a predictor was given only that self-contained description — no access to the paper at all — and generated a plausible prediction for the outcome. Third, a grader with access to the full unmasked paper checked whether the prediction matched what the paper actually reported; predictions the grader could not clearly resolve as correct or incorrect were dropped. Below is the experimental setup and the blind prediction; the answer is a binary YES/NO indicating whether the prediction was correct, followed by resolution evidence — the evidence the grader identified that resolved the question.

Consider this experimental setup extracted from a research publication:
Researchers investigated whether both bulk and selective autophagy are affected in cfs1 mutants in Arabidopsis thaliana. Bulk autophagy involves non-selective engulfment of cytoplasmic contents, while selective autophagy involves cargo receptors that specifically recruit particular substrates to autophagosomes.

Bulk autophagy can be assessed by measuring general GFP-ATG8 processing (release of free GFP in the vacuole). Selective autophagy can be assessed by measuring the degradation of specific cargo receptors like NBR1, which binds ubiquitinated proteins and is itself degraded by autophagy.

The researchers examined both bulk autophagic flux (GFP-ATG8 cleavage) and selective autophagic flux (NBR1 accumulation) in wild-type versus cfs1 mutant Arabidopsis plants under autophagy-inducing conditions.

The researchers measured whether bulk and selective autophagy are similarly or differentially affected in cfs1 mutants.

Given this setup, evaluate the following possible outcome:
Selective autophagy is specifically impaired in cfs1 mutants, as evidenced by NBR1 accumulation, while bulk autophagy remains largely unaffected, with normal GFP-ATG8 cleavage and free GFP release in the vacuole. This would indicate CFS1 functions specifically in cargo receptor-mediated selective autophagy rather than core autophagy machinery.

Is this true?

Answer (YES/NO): NO